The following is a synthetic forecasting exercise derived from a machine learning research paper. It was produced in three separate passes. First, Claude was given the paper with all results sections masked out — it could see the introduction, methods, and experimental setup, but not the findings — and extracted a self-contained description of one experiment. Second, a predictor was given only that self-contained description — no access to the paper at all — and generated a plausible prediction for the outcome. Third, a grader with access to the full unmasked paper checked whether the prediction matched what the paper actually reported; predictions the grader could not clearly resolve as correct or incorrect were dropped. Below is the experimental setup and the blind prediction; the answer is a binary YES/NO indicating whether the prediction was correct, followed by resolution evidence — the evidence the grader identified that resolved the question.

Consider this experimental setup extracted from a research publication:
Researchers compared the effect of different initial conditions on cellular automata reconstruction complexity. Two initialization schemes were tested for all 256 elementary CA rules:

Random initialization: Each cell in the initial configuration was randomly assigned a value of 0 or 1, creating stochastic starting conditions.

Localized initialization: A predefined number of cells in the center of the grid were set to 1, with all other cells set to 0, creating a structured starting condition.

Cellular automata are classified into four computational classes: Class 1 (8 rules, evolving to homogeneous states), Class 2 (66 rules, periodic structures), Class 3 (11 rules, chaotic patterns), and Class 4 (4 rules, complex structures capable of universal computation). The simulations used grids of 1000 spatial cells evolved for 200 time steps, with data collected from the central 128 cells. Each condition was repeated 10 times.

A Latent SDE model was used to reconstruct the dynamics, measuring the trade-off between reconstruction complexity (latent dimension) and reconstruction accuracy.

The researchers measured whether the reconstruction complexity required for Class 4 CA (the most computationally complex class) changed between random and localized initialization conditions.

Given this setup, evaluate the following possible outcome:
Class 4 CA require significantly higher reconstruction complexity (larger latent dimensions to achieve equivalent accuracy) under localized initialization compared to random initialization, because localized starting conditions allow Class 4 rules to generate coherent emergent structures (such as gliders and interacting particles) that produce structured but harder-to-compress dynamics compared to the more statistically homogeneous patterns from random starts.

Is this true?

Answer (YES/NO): NO